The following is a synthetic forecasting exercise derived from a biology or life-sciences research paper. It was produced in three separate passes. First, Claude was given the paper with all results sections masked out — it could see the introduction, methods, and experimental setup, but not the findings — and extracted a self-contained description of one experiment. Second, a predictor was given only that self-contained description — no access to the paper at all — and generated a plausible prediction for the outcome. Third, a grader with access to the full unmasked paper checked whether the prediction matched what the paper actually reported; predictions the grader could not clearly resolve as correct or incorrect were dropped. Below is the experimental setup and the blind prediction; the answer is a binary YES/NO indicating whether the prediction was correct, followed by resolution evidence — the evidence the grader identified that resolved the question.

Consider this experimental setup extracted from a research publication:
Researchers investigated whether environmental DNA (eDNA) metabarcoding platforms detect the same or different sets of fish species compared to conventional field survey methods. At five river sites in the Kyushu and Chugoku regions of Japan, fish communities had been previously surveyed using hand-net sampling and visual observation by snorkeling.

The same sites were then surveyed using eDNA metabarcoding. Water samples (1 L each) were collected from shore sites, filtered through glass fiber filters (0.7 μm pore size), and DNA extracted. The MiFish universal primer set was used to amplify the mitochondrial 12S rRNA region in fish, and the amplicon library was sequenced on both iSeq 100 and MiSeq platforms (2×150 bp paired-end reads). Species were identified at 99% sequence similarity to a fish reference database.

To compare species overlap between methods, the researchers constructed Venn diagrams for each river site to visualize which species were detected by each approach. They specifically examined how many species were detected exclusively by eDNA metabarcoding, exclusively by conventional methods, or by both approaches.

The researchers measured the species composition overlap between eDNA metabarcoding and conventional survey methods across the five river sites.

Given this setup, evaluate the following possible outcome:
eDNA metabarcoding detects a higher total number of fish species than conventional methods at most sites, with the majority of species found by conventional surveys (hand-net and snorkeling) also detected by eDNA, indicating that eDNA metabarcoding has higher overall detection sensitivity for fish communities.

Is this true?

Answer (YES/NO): YES